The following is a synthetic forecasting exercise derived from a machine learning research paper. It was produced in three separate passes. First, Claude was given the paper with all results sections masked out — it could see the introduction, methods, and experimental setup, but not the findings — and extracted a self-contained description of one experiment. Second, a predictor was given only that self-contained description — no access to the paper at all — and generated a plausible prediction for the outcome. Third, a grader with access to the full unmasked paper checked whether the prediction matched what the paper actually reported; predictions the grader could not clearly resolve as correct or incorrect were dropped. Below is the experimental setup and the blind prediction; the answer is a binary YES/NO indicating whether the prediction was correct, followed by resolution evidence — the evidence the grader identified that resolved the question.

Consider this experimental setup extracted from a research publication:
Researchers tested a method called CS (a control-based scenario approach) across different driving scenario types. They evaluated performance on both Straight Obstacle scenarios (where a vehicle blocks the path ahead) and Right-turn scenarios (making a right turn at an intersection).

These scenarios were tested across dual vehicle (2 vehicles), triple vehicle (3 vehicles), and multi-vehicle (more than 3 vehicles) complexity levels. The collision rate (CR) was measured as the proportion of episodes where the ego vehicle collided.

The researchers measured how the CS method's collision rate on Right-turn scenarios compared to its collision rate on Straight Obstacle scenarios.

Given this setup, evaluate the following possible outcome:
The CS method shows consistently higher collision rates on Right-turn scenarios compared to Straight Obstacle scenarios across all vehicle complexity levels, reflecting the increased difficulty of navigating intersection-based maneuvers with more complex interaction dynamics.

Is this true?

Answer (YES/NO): NO